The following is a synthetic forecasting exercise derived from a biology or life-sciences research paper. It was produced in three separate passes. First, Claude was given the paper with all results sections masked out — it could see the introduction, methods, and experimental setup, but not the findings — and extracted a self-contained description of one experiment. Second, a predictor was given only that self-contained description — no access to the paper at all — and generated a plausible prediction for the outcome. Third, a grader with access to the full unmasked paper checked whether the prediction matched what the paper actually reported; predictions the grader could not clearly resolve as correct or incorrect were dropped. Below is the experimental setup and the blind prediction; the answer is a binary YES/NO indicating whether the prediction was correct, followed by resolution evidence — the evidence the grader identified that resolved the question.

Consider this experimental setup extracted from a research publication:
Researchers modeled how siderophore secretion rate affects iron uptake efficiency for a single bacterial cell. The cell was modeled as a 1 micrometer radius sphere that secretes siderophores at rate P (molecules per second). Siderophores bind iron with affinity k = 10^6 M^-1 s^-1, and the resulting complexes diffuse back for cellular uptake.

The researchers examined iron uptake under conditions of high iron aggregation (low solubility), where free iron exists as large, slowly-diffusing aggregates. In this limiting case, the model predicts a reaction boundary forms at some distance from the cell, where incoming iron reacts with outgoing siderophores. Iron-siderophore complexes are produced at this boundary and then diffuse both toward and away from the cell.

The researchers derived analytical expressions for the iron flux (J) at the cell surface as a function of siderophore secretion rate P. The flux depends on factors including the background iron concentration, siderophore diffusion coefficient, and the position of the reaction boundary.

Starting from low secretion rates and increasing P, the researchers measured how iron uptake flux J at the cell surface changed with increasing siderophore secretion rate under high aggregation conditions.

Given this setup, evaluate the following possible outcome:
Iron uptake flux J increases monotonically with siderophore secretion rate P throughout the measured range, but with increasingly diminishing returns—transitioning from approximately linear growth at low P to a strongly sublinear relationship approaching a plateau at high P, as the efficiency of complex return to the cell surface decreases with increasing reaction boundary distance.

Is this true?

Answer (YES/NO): YES